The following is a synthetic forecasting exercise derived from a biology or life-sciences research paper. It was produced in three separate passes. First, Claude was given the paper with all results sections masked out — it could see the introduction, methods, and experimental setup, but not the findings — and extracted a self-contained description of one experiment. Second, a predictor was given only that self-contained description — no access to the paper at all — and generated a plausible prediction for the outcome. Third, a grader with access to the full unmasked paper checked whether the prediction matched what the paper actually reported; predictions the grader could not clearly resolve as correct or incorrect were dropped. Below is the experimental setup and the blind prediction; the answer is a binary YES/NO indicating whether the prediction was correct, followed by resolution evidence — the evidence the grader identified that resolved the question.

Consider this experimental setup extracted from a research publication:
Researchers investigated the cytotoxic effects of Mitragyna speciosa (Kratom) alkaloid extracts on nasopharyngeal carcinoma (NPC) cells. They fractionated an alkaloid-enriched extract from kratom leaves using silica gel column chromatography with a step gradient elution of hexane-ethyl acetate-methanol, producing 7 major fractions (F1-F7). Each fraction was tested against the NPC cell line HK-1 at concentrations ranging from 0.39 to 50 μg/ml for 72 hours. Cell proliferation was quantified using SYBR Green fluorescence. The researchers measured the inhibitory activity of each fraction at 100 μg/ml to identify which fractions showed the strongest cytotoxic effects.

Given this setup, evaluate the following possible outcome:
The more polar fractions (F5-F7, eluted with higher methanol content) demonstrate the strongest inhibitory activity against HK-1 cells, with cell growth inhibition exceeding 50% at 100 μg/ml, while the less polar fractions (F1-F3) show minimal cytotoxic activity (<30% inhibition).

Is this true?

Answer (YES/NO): NO